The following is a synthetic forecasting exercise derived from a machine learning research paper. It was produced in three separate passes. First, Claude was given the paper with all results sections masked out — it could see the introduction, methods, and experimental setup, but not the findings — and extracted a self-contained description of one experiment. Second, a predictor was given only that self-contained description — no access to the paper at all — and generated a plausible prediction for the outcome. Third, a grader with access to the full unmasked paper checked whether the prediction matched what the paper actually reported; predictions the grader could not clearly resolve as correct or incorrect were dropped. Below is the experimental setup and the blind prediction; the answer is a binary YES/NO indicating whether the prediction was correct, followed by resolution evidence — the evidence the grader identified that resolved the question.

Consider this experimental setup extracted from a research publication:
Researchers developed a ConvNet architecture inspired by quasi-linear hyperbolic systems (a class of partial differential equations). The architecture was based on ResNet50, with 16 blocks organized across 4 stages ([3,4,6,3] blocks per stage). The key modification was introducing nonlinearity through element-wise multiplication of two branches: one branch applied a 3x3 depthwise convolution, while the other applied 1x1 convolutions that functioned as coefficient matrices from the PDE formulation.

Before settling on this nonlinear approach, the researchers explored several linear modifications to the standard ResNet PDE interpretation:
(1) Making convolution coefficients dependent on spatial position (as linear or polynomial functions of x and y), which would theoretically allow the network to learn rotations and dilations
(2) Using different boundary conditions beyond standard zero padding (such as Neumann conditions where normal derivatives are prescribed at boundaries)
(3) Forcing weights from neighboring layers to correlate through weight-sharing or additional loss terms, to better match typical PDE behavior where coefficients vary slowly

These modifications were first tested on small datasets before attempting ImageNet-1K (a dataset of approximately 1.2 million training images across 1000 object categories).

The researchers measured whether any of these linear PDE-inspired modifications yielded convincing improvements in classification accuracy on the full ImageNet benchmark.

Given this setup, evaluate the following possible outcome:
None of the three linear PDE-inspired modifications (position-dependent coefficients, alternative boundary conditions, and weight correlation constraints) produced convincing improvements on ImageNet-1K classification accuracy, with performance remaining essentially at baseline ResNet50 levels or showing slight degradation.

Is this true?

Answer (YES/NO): NO